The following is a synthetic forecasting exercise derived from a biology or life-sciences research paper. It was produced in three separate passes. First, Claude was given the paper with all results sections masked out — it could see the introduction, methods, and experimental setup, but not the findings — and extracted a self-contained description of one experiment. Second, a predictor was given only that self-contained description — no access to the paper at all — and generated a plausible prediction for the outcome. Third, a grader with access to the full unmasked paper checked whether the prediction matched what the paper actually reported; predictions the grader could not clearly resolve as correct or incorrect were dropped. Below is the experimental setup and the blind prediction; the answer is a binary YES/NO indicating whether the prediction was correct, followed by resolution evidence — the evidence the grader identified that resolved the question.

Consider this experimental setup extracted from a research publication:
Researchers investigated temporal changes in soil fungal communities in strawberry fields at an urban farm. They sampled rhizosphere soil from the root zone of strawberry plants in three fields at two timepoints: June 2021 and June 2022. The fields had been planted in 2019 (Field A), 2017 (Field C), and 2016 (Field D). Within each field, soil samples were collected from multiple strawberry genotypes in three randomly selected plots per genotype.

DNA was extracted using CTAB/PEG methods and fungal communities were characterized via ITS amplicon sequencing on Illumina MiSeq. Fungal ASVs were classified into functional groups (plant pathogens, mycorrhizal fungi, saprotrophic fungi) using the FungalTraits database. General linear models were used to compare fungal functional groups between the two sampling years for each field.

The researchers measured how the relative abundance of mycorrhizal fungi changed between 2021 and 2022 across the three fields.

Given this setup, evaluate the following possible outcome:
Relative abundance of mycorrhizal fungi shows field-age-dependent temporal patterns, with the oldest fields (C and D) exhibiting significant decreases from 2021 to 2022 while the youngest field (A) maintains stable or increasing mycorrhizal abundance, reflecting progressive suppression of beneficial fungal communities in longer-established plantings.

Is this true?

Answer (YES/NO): NO